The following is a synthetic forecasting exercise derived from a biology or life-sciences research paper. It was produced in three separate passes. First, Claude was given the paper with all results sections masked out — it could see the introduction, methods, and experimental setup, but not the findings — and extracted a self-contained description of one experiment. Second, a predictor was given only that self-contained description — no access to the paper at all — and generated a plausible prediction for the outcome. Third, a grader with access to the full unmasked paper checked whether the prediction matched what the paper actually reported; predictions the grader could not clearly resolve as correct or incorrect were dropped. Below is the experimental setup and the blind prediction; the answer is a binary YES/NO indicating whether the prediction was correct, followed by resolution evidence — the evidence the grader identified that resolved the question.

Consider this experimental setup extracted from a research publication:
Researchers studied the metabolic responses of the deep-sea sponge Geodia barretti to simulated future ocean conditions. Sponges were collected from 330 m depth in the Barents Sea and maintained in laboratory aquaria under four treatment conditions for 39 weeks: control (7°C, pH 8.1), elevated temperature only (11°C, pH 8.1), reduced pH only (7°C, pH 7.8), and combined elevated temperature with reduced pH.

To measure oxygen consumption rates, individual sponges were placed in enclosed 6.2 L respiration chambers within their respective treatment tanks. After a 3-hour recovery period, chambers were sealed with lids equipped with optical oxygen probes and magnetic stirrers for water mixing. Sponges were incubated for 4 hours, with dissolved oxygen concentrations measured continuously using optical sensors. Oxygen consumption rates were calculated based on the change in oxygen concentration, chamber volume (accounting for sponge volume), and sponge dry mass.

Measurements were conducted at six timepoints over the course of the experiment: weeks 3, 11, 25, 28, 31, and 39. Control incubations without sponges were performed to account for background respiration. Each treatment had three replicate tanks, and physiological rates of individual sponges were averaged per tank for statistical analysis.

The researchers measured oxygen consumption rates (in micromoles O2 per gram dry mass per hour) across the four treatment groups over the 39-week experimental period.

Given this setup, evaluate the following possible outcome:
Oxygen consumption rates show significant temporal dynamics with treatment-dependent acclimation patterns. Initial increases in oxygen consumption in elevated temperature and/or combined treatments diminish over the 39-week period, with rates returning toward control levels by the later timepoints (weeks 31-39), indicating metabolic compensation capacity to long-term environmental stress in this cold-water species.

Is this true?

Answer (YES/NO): NO